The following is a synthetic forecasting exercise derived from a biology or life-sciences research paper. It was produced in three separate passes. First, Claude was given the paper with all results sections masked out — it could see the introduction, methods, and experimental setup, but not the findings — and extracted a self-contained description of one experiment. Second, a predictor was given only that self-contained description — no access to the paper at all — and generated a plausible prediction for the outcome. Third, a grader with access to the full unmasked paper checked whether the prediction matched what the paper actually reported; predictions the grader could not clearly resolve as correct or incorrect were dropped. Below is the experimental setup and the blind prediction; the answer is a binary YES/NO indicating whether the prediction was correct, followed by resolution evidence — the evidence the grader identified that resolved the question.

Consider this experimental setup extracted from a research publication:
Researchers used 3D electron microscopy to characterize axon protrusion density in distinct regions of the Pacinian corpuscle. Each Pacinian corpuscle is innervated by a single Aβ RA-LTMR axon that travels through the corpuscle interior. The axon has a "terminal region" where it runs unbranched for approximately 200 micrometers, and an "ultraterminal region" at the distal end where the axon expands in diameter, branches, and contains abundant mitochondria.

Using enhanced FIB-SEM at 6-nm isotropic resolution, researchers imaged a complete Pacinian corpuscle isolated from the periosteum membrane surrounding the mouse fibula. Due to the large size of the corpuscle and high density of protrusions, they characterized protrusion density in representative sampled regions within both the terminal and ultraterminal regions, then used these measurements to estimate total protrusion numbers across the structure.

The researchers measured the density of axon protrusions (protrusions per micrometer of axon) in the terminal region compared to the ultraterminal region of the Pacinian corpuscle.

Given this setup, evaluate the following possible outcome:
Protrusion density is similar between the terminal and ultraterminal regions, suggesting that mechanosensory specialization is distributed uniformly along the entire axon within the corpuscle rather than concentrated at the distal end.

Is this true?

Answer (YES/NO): NO